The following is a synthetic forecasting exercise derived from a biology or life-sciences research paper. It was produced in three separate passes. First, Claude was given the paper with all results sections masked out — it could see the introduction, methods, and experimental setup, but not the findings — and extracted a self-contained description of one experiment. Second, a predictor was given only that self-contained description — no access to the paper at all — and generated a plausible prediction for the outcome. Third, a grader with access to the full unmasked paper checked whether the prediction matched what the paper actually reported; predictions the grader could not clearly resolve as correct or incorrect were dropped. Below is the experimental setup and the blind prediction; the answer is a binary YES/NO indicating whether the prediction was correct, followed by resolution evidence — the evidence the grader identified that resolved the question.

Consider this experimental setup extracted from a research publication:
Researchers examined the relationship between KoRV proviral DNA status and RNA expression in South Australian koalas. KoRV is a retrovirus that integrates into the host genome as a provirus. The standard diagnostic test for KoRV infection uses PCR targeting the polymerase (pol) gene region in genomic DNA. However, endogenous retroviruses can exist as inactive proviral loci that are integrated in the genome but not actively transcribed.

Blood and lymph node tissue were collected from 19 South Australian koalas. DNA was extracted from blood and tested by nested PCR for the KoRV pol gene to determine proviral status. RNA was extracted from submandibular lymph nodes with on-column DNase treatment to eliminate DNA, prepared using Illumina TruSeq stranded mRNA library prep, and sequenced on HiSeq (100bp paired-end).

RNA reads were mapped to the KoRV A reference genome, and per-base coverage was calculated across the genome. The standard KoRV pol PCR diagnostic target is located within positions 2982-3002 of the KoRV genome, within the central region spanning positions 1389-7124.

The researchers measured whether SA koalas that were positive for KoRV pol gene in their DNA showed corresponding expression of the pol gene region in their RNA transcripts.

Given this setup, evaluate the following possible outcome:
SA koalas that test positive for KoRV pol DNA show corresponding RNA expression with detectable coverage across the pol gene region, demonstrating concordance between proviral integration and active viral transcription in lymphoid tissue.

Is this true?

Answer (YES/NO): NO